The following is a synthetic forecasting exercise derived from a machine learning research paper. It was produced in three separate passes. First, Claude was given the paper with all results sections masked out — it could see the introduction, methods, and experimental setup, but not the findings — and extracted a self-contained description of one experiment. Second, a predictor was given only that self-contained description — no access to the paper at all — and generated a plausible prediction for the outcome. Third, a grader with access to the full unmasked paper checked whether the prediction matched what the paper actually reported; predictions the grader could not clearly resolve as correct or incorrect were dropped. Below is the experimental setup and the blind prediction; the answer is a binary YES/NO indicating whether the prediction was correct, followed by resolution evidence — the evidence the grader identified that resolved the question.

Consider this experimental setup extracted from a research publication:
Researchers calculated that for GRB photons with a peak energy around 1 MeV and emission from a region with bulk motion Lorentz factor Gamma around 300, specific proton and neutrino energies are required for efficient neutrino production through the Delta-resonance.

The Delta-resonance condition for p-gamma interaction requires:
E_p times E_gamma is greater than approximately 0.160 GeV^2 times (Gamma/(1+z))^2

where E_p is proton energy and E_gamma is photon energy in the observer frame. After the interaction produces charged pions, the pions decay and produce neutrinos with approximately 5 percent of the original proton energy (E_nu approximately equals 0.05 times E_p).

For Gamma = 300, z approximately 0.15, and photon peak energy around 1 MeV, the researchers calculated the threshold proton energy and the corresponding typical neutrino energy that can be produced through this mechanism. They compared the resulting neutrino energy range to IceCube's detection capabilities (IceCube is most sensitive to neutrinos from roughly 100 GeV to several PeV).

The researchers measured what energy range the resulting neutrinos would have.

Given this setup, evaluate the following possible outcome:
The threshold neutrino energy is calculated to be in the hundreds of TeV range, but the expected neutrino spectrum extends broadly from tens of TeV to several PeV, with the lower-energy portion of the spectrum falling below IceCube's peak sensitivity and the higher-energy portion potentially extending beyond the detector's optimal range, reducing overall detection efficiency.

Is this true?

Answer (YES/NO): NO